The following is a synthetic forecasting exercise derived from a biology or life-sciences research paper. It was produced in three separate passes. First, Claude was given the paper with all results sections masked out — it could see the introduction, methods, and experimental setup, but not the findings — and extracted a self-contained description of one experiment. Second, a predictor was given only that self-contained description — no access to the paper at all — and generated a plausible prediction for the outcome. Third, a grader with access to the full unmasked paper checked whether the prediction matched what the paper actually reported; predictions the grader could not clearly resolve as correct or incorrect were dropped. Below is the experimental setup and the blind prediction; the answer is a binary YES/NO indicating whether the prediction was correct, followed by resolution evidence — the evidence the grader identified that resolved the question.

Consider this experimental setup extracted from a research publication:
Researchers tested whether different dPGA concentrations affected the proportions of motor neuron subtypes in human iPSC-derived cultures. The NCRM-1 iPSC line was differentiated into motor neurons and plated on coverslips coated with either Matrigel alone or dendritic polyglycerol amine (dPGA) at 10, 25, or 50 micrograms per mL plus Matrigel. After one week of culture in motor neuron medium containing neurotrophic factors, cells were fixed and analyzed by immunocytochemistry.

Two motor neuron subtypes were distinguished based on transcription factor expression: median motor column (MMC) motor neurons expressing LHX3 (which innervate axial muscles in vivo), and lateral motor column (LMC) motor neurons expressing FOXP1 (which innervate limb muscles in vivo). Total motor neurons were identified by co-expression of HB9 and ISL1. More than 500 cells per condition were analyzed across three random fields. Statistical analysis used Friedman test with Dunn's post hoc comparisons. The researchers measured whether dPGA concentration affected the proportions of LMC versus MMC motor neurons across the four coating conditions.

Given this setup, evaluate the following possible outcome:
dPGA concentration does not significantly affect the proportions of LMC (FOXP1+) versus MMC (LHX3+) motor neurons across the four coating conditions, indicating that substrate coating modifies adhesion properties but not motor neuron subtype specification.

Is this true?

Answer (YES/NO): YES